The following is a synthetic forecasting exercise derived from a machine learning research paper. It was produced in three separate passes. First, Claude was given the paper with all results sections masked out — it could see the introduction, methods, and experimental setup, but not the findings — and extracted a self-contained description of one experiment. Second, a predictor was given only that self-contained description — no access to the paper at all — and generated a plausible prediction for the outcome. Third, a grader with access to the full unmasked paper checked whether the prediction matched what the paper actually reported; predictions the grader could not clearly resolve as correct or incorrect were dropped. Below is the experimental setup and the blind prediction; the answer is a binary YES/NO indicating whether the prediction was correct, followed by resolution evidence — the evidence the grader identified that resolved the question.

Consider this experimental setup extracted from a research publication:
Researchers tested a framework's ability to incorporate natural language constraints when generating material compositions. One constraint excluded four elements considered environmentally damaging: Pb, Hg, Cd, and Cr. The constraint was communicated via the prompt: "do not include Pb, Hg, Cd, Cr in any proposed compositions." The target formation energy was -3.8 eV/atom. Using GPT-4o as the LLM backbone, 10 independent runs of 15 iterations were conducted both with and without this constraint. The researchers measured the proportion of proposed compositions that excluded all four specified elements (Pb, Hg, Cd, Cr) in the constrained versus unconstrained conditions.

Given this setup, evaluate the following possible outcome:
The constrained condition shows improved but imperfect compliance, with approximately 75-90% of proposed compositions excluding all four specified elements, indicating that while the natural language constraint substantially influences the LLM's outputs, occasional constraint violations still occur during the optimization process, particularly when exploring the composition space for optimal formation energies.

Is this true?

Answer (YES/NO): NO